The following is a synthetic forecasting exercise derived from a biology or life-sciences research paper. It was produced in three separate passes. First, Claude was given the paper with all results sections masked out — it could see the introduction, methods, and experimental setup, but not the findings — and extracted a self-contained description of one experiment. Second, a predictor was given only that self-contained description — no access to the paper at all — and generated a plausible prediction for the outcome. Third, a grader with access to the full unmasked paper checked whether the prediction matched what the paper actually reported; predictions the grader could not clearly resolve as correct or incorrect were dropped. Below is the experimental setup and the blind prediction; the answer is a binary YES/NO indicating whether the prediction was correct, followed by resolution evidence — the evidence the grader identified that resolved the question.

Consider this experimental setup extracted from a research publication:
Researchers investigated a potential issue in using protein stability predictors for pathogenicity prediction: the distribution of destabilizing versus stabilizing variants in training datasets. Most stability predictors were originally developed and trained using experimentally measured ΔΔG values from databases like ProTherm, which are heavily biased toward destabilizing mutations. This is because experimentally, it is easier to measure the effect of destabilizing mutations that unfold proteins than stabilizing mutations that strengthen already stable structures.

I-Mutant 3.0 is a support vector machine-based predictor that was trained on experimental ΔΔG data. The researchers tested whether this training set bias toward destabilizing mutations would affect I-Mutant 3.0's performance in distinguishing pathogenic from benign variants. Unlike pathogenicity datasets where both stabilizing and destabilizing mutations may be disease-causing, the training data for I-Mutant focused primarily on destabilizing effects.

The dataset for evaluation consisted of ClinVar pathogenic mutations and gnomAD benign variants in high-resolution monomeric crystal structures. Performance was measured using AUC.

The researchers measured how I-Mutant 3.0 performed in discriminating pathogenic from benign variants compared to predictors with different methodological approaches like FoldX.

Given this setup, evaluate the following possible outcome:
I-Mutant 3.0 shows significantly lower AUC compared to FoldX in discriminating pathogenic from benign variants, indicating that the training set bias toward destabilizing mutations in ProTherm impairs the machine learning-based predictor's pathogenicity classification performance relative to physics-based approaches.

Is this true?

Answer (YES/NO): NO